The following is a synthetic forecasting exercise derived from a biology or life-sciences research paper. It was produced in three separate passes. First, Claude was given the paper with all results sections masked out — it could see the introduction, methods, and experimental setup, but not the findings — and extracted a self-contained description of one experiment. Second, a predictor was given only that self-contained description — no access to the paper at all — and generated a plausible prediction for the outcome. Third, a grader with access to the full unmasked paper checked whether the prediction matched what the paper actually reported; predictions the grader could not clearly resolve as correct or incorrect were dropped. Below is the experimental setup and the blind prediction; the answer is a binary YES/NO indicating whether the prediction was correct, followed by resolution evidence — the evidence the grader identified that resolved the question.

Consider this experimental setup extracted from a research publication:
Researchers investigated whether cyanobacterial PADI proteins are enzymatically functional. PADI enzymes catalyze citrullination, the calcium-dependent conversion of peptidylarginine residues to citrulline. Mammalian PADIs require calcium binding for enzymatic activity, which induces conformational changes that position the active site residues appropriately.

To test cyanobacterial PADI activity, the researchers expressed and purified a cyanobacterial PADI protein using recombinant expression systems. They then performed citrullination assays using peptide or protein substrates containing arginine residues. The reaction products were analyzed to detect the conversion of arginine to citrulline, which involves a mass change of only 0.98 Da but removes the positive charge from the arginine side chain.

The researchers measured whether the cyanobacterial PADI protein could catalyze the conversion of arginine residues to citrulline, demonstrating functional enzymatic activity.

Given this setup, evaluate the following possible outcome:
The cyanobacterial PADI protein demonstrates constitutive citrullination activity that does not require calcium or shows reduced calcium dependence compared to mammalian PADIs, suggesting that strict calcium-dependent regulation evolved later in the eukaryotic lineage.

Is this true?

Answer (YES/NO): NO